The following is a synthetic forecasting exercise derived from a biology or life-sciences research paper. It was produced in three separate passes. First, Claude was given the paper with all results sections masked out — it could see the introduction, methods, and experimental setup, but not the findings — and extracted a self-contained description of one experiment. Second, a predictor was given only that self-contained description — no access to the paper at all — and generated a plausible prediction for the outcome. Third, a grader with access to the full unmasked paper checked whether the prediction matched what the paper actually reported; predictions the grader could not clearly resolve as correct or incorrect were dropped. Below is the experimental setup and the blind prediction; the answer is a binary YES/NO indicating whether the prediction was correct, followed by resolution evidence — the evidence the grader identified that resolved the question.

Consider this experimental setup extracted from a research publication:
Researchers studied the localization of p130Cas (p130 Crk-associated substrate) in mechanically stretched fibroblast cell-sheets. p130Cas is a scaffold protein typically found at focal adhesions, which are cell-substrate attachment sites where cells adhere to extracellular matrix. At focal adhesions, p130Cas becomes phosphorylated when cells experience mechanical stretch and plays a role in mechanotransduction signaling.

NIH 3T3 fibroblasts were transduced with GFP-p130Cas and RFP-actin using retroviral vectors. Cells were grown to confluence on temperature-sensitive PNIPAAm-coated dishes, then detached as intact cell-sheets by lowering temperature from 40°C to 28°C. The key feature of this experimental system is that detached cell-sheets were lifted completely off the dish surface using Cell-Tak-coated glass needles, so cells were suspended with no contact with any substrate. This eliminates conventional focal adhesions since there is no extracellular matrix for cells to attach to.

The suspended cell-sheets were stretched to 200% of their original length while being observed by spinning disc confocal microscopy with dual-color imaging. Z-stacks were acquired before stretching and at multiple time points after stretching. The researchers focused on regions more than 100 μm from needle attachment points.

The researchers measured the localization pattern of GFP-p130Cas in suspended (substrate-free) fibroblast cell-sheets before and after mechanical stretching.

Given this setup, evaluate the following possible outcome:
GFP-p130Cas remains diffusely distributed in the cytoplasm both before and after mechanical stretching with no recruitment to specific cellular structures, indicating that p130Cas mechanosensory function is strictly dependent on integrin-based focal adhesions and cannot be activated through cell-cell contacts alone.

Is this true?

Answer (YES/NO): NO